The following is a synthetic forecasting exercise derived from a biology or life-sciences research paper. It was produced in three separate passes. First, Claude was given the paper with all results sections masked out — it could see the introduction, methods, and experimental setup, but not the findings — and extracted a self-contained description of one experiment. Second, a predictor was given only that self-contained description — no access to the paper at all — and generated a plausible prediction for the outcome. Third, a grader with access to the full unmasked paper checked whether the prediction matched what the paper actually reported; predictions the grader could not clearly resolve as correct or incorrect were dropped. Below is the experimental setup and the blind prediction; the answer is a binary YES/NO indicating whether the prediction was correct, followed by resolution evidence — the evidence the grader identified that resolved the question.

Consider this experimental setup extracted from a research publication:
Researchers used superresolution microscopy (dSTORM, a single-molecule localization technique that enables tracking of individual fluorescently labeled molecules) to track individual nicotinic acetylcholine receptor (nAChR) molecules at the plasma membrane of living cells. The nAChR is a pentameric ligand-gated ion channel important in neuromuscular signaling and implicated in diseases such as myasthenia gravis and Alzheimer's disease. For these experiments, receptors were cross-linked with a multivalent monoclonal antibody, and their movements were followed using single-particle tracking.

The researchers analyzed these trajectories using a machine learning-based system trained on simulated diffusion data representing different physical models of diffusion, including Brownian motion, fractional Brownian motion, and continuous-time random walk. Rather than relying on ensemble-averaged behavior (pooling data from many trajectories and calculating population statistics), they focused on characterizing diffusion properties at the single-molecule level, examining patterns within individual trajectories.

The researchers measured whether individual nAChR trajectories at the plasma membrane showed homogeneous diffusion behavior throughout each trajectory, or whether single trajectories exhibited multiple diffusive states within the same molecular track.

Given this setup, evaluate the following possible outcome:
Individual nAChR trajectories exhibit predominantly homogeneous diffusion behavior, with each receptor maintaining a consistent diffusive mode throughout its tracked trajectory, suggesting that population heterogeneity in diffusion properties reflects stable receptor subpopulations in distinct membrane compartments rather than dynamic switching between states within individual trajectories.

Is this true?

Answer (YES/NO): NO